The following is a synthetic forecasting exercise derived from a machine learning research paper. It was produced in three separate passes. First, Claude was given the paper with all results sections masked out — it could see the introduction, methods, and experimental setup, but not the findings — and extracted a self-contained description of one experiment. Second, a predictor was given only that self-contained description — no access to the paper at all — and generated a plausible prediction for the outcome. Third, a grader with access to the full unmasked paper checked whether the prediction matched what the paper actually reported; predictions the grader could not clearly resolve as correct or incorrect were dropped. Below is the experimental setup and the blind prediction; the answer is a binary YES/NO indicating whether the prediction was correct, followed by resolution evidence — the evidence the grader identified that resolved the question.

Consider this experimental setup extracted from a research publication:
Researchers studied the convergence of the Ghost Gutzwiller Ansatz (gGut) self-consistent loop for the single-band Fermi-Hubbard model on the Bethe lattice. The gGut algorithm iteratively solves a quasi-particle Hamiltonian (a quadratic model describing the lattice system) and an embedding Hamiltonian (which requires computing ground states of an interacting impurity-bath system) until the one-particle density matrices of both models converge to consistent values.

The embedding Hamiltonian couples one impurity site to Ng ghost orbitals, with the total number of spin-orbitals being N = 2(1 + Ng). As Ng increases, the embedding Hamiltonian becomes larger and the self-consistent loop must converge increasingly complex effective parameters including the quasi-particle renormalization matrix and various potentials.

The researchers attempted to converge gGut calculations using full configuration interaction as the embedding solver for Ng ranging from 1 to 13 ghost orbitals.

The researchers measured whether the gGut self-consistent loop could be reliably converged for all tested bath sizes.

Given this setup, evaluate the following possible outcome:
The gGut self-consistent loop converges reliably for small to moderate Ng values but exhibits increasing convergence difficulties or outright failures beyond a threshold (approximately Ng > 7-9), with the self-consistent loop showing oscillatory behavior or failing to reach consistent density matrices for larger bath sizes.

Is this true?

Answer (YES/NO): NO